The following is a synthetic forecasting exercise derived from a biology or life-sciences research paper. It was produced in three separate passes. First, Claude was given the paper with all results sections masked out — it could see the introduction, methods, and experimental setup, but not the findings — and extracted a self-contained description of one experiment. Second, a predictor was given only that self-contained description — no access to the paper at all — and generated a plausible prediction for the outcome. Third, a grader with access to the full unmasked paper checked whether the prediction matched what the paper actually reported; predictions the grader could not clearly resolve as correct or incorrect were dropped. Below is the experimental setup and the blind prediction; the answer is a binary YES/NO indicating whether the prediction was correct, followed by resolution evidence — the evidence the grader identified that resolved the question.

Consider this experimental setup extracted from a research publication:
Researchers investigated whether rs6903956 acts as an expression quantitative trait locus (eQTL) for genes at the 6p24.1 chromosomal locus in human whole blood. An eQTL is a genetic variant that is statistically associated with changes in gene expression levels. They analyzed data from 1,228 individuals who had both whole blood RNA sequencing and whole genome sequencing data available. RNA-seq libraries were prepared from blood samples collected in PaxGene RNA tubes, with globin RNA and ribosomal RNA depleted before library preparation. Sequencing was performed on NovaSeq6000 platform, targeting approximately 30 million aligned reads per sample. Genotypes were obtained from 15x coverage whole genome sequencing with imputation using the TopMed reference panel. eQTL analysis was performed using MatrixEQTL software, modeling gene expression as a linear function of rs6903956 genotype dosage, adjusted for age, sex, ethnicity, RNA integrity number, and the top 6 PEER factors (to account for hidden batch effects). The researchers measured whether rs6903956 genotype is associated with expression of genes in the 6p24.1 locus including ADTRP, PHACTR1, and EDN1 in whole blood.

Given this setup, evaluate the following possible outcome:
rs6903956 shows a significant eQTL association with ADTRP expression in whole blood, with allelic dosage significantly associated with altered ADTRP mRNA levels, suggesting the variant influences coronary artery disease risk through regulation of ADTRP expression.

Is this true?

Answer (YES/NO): NO